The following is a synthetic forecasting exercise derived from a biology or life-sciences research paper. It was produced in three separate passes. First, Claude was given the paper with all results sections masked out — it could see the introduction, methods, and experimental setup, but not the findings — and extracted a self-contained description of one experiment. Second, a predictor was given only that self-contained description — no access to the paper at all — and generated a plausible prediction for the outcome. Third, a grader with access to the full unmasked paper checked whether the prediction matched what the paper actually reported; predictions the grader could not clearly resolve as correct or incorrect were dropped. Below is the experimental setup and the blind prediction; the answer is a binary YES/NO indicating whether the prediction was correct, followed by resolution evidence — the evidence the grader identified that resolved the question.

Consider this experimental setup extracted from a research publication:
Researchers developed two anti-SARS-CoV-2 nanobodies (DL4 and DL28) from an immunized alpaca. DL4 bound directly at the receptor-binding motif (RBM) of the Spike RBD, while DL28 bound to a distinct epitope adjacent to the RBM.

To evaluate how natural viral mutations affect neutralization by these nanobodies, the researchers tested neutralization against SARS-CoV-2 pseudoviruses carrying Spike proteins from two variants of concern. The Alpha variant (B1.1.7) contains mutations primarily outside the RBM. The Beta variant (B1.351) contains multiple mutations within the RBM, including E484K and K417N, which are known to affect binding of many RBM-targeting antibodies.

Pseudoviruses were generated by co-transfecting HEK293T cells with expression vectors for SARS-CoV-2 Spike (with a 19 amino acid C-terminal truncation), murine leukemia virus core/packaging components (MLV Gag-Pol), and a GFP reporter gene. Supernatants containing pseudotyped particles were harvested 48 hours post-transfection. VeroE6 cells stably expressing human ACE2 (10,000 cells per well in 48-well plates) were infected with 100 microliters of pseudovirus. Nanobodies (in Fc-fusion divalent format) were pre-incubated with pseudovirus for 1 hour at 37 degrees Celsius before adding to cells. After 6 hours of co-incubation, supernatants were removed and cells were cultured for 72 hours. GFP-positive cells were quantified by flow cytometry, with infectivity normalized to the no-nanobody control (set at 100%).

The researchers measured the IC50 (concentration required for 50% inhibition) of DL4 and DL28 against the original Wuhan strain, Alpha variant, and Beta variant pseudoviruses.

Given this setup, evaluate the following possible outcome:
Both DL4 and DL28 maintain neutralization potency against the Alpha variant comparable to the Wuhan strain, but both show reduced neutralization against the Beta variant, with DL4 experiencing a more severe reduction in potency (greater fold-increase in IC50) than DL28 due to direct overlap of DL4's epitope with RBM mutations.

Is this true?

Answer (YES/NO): YES